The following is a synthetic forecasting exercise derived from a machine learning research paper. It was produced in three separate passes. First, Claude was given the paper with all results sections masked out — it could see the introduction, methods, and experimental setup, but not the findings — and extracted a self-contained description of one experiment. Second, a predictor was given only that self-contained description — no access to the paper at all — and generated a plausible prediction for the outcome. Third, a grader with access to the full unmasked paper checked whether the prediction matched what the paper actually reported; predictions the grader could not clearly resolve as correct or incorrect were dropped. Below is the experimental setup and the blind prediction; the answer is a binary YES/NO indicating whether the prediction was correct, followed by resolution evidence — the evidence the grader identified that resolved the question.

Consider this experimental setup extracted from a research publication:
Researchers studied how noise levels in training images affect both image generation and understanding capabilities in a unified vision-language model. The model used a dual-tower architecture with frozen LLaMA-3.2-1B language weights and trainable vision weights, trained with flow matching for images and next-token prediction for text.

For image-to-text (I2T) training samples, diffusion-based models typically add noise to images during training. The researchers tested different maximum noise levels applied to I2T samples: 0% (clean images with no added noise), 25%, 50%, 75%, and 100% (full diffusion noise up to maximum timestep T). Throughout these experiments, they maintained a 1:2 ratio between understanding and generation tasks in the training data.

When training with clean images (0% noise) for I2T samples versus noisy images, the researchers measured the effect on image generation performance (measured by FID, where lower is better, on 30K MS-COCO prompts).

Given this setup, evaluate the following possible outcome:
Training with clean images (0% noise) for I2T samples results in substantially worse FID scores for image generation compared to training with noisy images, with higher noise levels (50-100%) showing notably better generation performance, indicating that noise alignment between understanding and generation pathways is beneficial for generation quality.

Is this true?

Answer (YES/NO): NO